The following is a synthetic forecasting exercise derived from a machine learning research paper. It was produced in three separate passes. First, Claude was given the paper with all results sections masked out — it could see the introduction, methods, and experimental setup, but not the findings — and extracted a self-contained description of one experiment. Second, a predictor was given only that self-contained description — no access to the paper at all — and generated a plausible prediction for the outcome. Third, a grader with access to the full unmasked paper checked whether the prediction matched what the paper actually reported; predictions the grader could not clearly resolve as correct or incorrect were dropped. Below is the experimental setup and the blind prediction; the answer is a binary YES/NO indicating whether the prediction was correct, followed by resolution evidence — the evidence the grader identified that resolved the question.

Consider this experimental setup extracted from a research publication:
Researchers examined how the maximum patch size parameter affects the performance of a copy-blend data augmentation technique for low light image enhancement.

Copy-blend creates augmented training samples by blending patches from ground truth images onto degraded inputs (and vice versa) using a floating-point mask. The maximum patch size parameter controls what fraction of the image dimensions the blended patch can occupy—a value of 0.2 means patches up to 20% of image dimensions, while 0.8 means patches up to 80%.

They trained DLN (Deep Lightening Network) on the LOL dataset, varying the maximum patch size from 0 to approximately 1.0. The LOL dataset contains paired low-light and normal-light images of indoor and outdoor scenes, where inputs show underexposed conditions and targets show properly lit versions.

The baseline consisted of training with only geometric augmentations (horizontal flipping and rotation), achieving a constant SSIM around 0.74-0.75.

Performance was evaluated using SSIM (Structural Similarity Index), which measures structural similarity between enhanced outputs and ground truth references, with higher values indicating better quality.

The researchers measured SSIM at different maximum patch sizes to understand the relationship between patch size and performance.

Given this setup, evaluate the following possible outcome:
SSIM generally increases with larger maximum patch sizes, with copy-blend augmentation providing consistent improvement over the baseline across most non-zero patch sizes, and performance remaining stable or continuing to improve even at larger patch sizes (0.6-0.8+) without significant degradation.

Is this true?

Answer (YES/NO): NO